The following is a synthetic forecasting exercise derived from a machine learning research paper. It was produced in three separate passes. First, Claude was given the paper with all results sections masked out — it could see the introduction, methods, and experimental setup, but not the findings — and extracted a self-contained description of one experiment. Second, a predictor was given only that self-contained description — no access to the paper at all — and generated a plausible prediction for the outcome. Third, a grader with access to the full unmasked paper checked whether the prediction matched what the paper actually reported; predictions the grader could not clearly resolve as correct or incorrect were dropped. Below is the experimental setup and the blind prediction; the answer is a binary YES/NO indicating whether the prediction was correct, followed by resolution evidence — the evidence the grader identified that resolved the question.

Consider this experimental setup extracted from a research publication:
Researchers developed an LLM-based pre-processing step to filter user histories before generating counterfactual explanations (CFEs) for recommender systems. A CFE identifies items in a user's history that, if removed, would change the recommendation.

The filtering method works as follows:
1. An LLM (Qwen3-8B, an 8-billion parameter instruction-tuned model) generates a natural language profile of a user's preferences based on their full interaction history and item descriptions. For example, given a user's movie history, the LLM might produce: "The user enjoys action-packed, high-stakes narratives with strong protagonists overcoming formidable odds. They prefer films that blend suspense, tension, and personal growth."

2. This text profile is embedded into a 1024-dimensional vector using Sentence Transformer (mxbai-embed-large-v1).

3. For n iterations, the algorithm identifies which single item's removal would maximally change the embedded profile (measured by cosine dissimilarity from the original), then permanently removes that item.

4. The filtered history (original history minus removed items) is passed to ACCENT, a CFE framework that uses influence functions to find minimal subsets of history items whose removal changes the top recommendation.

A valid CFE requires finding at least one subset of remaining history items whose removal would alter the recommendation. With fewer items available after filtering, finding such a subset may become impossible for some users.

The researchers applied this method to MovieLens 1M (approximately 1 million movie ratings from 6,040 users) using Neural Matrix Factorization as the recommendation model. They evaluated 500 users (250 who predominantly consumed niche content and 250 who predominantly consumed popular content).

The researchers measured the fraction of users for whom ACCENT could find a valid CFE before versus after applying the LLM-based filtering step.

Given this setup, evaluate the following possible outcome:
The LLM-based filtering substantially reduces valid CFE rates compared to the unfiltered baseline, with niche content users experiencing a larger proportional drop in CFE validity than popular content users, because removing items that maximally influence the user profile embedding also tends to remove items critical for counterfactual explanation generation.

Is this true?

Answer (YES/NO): NO